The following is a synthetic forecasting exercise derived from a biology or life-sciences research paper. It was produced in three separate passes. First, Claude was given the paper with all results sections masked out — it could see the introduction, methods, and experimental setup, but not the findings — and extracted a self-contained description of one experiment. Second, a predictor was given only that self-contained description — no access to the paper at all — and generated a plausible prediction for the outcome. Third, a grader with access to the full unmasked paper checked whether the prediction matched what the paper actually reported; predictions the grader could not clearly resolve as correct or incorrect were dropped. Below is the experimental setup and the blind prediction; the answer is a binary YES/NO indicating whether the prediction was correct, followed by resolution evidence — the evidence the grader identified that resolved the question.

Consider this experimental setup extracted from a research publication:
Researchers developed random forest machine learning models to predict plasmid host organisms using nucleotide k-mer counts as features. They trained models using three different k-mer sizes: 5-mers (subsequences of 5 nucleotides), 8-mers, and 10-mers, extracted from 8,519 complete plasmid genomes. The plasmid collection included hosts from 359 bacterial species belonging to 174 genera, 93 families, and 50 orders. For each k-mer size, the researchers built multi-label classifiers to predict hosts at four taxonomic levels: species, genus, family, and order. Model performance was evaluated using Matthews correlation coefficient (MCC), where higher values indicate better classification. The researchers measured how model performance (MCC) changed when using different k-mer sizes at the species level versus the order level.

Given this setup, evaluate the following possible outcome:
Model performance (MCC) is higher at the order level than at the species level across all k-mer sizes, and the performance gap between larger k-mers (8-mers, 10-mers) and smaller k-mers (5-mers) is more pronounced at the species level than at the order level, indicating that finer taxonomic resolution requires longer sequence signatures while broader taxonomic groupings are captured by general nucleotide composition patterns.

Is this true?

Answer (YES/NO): NO